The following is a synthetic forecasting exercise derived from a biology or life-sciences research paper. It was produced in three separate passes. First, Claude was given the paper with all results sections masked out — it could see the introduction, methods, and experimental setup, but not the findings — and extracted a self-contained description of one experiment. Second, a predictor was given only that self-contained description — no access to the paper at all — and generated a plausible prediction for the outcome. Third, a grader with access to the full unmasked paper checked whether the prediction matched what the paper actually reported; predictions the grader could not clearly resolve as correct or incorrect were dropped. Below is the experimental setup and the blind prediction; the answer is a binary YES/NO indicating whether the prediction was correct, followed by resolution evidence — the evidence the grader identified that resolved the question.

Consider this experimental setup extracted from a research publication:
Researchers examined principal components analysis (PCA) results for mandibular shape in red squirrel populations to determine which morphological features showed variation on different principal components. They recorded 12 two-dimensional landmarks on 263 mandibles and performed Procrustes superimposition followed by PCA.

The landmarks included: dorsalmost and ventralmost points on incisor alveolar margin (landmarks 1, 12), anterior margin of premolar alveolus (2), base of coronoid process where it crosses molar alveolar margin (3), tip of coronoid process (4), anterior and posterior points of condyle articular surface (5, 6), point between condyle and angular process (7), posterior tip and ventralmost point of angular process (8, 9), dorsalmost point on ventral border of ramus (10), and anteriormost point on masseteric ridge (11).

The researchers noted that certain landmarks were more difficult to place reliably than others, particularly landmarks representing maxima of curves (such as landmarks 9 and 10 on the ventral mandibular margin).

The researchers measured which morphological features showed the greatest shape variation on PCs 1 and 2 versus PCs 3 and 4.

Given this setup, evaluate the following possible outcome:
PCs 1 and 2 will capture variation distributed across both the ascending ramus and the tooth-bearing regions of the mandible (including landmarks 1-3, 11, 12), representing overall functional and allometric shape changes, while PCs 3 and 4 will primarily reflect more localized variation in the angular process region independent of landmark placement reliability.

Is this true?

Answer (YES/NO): NO